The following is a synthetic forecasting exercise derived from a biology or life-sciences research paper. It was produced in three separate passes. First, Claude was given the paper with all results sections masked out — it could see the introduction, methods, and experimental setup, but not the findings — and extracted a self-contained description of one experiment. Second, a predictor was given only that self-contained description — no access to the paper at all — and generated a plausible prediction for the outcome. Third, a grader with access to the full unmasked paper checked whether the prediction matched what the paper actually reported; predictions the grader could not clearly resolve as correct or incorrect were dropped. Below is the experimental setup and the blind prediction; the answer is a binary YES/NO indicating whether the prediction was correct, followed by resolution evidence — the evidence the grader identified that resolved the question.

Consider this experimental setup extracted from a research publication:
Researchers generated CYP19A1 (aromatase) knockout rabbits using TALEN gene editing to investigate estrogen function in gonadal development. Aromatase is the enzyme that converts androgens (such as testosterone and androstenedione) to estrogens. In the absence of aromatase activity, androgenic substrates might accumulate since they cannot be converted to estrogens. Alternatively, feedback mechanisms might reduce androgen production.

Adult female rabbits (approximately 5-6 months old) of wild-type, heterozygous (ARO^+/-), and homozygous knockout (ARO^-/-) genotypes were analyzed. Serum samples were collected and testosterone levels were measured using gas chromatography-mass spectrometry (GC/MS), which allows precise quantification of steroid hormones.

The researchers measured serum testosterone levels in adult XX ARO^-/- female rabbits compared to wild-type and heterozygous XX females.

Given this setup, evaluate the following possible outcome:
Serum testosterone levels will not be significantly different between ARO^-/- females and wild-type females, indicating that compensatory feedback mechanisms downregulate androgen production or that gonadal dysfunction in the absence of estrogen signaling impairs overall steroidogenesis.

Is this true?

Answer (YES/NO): YES